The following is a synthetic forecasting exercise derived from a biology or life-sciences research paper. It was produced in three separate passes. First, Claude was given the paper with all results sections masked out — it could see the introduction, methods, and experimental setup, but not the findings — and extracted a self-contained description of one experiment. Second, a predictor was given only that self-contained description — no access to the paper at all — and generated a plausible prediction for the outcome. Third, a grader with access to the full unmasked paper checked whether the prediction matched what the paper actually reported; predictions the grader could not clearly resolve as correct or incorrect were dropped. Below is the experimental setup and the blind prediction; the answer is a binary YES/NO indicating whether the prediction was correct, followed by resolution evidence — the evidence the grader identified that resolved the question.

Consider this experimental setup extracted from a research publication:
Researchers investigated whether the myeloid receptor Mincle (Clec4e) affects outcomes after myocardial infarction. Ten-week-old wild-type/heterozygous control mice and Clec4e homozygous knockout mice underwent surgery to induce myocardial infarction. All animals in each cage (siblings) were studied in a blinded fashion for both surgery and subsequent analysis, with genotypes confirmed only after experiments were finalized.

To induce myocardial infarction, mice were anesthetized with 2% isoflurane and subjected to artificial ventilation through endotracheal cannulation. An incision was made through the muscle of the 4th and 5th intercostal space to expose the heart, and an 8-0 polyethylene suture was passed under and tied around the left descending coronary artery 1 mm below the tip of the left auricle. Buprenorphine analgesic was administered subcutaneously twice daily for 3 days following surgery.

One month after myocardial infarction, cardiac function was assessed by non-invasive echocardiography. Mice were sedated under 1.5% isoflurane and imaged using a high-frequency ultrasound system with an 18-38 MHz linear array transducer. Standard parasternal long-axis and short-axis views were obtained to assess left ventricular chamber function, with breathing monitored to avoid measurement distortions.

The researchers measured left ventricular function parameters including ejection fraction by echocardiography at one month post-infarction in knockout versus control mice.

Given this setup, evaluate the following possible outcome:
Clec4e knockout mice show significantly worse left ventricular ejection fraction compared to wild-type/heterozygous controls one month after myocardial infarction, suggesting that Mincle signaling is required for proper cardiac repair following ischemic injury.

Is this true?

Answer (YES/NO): NO